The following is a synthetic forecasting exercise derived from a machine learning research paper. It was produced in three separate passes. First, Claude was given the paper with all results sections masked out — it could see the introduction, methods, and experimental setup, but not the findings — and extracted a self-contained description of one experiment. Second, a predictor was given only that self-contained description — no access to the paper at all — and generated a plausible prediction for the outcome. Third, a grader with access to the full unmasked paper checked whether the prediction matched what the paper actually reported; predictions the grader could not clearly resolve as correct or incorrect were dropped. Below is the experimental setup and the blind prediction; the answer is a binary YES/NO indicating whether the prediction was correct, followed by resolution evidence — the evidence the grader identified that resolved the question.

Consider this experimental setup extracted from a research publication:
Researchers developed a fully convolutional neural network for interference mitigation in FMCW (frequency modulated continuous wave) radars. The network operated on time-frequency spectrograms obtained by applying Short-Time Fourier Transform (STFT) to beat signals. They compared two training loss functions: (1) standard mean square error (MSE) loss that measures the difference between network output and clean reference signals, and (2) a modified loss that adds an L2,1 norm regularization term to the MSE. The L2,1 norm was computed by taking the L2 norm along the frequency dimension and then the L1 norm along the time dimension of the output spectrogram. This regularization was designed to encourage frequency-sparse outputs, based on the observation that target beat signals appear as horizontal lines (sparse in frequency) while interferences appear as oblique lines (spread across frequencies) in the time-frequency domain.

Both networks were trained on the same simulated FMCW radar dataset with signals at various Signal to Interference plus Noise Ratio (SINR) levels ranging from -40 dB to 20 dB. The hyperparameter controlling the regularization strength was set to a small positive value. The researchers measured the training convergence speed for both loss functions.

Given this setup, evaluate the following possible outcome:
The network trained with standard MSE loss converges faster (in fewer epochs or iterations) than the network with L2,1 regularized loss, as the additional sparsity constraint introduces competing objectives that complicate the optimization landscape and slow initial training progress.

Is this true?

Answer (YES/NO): NO